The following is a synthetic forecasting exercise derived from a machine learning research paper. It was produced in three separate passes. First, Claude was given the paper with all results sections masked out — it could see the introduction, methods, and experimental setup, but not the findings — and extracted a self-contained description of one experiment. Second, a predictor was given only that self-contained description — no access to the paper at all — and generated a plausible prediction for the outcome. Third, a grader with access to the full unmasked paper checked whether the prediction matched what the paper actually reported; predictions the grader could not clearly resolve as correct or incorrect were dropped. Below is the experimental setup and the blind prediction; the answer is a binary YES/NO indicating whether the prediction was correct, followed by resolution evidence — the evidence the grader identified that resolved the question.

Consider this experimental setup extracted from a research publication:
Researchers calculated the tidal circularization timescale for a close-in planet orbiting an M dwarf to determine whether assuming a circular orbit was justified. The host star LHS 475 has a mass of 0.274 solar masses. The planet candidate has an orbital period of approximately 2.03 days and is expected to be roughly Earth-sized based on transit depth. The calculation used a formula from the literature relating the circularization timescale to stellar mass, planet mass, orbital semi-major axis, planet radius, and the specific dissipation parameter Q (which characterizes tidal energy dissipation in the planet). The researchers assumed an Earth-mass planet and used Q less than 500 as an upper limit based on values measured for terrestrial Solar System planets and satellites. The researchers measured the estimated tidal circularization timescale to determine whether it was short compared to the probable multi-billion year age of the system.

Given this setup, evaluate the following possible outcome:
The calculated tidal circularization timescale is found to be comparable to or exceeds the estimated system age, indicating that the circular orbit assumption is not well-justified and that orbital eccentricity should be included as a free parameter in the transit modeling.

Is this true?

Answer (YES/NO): NO